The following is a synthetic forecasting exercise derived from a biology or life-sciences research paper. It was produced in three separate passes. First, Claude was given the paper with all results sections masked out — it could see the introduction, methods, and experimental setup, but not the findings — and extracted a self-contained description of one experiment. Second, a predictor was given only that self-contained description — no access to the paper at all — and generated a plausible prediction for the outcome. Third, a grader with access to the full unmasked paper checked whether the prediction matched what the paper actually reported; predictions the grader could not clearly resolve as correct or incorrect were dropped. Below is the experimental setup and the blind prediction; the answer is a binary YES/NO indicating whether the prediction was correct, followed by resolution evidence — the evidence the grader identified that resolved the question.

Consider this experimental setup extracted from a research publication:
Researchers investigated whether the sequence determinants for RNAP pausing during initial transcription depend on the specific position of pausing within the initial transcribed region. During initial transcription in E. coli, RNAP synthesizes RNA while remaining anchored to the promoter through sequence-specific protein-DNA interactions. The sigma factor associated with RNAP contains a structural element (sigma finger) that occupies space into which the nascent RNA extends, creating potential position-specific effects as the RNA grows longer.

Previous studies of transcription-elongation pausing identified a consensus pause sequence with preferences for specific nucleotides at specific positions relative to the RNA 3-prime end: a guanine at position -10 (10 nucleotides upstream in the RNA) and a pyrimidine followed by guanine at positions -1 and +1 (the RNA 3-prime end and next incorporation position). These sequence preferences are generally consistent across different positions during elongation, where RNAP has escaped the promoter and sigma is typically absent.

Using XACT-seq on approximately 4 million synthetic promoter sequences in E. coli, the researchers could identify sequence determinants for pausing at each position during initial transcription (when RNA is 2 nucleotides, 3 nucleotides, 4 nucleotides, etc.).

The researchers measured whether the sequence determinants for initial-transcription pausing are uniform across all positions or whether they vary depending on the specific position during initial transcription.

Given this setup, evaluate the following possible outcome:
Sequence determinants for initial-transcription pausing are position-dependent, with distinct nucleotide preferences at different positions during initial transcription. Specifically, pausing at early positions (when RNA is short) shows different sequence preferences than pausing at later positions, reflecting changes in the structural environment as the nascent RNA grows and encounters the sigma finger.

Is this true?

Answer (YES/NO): NO